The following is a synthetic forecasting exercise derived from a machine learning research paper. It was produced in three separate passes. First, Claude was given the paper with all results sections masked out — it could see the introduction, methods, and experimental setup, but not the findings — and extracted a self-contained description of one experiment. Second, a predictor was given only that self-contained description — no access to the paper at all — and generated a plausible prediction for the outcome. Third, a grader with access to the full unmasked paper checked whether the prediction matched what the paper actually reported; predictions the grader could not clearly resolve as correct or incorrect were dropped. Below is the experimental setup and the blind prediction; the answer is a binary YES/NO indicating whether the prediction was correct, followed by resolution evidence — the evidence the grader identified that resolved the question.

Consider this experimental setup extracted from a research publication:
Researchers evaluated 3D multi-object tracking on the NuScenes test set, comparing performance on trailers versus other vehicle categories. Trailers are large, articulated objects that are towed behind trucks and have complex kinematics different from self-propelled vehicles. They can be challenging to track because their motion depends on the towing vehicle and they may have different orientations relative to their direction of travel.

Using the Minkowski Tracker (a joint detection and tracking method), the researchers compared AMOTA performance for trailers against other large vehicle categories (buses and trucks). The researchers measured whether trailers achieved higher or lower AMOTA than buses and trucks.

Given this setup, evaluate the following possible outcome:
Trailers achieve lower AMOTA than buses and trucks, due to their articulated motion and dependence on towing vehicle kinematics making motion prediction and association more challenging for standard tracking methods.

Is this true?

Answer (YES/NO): NO